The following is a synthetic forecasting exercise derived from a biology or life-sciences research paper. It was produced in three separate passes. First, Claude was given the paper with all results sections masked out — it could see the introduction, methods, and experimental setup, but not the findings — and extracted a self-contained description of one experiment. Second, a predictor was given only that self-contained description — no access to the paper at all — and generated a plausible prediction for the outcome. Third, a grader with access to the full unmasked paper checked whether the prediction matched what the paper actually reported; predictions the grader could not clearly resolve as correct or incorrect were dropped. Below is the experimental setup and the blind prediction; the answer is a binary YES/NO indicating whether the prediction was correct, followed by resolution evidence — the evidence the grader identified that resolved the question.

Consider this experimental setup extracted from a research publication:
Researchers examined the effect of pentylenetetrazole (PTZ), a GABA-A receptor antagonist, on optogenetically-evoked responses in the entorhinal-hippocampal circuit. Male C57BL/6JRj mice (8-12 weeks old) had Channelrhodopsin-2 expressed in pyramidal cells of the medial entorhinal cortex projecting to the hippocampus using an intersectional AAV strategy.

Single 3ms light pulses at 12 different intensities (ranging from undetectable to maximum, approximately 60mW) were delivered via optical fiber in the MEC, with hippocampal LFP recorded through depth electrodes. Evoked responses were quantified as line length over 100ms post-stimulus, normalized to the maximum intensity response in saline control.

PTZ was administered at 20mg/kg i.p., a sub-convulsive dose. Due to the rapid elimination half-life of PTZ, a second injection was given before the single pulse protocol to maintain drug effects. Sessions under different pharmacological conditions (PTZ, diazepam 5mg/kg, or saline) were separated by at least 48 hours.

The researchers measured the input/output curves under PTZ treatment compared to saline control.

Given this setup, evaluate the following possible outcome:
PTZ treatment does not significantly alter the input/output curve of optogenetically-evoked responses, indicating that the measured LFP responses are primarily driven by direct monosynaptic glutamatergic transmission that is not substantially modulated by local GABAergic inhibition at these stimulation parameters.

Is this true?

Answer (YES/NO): NO